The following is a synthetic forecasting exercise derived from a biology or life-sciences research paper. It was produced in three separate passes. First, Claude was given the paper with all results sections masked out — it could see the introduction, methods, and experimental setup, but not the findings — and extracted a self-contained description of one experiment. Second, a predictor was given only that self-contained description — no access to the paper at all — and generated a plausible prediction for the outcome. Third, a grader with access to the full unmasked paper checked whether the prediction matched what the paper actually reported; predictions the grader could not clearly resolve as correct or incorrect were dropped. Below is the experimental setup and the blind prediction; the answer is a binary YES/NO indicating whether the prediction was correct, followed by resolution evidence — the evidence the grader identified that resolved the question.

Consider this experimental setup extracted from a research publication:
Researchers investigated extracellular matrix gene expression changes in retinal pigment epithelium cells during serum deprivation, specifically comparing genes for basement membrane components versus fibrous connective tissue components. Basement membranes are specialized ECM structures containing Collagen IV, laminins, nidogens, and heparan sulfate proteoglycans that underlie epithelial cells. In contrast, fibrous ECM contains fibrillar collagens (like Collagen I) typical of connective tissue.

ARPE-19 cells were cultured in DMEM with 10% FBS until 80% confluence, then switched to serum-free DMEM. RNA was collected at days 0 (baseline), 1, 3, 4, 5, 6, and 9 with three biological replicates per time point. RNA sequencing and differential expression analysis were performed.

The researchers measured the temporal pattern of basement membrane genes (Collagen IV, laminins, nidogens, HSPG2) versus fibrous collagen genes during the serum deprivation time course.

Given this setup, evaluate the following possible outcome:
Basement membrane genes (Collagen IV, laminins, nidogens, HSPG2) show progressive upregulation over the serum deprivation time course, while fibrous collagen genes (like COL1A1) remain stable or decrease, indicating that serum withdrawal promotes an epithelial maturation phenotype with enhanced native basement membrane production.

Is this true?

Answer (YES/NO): NO